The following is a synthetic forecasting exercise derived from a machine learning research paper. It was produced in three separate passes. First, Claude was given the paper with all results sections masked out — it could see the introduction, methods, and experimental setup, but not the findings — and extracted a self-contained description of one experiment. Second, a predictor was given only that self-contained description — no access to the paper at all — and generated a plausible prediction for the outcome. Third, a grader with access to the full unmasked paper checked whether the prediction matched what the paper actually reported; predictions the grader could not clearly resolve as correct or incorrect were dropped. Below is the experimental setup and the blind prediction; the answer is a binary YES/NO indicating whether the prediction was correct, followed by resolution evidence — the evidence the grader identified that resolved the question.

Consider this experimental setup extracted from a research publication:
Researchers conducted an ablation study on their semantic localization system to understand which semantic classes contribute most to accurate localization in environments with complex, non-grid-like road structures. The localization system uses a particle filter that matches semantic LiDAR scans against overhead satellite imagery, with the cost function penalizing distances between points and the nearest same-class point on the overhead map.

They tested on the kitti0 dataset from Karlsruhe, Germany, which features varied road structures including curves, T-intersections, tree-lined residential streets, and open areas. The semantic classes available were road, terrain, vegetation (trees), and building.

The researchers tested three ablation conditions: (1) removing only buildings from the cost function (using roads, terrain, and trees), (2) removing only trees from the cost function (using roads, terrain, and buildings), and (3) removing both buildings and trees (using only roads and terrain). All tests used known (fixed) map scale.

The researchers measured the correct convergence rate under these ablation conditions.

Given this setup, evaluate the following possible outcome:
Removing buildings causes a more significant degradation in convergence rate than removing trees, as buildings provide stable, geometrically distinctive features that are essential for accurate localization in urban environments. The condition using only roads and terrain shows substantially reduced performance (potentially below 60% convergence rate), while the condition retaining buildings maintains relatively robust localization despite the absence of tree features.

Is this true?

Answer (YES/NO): NO